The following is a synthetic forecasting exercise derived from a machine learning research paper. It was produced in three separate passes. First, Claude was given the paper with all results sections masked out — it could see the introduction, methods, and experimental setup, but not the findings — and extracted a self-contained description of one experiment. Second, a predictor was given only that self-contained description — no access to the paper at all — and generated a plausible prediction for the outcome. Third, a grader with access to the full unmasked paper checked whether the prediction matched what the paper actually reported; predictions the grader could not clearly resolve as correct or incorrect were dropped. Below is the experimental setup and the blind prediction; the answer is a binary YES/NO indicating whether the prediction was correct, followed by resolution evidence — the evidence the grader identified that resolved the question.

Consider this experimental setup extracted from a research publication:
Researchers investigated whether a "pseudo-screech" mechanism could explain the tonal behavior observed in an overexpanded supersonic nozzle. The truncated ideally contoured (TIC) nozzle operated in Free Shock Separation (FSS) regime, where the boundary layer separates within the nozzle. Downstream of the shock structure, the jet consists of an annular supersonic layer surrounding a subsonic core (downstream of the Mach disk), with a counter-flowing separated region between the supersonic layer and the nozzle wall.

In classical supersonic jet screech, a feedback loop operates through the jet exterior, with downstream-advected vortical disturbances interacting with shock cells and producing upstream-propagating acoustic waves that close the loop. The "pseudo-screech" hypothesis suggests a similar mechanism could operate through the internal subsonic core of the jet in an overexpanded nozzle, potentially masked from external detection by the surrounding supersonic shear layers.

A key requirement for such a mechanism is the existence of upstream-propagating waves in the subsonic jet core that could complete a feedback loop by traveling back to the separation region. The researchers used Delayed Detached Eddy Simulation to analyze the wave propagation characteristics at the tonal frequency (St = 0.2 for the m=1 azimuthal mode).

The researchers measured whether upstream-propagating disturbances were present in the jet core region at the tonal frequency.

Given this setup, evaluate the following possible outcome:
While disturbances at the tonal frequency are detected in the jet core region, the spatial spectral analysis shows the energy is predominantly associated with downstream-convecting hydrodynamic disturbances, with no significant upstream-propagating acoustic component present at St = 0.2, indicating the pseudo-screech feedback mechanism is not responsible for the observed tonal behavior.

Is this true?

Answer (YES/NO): NO